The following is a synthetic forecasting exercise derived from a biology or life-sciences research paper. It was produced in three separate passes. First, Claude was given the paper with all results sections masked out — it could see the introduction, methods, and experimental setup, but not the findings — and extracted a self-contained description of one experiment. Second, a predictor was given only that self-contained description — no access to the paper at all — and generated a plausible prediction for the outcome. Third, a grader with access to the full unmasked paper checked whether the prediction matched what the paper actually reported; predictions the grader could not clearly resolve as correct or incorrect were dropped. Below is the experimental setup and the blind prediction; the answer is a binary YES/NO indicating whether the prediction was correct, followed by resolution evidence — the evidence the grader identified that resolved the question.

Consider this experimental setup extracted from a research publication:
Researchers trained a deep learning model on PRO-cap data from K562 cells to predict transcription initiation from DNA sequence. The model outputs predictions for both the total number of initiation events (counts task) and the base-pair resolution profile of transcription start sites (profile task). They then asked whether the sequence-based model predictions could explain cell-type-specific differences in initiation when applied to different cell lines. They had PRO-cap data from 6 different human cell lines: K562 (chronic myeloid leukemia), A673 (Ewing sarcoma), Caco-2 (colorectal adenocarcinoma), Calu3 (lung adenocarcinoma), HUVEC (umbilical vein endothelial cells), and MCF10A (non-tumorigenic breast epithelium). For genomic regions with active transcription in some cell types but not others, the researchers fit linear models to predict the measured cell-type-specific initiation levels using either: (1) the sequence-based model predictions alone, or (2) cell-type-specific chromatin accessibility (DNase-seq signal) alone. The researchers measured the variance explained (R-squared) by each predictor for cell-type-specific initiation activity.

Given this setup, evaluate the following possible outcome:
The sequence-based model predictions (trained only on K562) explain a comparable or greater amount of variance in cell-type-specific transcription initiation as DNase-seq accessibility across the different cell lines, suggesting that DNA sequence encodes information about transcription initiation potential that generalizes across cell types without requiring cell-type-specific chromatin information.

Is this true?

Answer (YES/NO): NO